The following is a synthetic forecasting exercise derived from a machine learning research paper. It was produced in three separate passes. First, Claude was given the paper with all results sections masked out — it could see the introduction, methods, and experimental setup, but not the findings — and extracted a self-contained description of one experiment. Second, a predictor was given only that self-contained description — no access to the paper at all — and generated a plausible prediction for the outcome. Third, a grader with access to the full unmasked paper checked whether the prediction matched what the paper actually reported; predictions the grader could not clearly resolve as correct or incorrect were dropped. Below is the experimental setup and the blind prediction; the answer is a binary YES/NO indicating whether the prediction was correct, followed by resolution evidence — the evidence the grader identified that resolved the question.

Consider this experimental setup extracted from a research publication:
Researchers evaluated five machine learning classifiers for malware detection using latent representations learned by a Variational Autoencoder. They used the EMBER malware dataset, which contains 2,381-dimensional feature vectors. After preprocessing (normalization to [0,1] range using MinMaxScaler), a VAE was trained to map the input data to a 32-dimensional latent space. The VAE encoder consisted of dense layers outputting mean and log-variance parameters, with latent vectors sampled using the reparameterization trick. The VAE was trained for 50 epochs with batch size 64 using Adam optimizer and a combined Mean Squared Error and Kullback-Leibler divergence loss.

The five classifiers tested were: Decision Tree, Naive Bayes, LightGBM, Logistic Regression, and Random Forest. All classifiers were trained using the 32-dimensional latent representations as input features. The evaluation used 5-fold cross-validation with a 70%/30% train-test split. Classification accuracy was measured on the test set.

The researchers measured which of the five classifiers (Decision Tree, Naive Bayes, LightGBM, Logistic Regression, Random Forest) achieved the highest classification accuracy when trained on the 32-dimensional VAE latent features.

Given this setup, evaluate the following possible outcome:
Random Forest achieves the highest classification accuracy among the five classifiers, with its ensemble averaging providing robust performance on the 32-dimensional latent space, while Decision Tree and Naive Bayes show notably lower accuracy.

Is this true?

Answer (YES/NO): NO